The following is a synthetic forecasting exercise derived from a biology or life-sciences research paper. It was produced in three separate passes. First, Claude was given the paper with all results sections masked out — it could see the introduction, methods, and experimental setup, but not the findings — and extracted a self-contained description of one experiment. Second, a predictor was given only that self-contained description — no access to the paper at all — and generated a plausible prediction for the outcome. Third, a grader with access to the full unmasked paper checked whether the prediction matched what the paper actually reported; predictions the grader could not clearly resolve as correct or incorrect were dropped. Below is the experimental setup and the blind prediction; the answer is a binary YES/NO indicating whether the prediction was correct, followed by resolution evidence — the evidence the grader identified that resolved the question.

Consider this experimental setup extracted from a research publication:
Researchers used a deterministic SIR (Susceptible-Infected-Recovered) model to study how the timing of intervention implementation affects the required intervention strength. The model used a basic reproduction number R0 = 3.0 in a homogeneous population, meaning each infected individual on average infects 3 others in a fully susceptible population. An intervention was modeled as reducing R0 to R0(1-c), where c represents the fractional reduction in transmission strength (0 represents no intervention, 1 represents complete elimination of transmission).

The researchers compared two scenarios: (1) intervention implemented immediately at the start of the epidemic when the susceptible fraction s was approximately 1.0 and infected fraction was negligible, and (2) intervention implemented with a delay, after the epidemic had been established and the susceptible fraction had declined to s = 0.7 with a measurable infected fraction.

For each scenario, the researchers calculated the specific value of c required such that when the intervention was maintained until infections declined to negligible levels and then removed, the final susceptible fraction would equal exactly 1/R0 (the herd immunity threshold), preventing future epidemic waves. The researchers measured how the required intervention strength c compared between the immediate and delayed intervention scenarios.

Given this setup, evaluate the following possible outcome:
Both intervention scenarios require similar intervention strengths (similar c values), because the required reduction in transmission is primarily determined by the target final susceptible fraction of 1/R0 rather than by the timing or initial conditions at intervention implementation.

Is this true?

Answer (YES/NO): NO